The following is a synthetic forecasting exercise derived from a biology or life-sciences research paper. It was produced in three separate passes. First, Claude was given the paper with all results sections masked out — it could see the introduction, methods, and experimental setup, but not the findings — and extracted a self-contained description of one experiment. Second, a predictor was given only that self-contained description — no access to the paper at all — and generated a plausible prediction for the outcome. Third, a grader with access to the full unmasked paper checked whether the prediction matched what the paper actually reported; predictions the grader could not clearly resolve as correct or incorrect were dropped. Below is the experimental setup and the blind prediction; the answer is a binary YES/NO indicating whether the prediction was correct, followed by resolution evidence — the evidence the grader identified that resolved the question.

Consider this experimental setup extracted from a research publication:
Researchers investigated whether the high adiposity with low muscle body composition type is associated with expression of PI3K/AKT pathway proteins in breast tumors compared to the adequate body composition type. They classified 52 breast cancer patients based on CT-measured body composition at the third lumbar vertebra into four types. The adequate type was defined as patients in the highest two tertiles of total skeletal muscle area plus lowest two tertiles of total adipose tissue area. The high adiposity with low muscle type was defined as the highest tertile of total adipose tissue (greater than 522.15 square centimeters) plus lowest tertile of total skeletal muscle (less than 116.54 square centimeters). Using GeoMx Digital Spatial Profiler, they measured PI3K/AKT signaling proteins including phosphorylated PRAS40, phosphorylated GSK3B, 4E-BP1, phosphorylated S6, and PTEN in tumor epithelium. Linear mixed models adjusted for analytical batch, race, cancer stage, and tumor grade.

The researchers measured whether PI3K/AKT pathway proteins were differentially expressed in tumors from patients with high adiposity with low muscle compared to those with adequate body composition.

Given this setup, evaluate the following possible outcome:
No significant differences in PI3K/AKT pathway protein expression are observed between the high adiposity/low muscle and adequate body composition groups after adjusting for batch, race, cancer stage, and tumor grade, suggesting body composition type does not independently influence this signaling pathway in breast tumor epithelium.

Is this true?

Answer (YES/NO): NO